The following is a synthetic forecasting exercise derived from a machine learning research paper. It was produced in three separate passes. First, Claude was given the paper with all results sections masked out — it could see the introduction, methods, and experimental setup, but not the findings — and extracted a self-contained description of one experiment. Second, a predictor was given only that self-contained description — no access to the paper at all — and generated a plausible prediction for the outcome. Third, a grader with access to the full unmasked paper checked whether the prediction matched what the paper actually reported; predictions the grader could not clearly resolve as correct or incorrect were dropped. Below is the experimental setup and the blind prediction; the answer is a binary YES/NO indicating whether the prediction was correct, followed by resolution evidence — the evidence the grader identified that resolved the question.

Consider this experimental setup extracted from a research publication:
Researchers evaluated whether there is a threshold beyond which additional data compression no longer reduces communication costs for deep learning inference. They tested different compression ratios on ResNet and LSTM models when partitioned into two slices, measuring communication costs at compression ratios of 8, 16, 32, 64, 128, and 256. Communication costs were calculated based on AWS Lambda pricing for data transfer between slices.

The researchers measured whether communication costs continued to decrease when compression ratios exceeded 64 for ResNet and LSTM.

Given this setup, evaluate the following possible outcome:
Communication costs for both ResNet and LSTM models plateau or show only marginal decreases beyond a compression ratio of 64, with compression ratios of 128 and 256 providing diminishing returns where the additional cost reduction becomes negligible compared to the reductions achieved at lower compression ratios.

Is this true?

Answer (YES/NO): YES